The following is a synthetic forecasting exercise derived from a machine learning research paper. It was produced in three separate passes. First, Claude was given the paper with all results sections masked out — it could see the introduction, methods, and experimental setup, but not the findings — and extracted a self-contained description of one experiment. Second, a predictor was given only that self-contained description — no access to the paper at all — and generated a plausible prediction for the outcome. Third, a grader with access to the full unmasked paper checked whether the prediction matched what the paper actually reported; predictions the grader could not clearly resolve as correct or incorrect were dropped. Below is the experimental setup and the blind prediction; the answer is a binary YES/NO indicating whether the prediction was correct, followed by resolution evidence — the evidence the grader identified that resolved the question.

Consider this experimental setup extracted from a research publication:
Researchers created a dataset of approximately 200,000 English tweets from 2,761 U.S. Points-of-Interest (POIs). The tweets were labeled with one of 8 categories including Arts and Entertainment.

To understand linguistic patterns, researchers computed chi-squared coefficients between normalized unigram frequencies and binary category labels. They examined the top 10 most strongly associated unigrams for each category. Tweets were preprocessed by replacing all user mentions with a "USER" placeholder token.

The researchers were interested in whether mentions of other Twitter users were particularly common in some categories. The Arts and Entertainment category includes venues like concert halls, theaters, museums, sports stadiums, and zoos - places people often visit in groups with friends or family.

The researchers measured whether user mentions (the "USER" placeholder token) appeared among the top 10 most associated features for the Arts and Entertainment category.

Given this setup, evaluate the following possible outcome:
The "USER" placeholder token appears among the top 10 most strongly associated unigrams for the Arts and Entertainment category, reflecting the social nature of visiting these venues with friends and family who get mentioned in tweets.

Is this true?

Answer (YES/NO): YES